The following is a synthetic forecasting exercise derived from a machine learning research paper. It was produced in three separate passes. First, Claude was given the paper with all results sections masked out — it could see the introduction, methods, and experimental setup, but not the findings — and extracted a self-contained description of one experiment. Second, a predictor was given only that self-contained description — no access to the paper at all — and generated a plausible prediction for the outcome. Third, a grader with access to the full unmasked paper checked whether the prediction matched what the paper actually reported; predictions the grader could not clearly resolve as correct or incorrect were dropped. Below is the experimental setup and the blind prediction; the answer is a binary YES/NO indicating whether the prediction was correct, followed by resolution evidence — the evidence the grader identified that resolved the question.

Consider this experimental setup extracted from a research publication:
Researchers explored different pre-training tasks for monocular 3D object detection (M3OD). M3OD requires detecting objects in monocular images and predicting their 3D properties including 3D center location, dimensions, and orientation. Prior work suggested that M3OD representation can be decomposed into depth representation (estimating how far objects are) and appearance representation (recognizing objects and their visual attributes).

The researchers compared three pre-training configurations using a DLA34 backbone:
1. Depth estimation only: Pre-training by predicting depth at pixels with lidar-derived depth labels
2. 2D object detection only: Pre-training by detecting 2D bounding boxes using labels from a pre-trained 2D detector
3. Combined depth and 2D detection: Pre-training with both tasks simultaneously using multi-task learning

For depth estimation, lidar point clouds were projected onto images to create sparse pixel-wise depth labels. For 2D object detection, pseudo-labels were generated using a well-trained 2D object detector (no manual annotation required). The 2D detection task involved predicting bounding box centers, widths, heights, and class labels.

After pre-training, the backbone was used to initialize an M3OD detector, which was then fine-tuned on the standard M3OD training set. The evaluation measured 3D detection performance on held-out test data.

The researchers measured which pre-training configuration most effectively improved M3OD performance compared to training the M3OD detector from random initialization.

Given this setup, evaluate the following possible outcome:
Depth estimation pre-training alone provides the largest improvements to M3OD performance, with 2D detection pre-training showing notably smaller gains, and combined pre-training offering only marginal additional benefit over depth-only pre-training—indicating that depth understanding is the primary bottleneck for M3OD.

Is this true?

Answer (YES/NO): NO